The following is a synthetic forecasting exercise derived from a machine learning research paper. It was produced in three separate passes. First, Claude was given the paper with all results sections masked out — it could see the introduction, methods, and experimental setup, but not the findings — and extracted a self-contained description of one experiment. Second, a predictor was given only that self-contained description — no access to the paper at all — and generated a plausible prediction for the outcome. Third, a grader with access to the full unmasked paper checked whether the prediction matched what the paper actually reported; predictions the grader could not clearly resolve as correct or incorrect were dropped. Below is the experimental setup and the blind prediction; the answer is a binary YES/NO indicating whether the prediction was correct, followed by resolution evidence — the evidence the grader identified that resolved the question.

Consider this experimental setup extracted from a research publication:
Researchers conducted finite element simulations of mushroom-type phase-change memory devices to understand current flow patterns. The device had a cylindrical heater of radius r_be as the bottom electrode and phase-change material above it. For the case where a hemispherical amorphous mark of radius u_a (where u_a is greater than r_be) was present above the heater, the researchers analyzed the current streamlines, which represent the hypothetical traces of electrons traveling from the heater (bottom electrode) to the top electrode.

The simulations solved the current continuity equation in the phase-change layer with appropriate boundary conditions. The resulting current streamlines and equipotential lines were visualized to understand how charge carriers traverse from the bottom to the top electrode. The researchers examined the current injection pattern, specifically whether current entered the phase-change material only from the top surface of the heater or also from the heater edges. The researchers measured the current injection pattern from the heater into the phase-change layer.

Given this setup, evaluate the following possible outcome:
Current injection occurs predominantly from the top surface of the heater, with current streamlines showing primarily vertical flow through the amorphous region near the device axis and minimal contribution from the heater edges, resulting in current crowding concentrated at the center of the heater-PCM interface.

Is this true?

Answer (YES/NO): NO